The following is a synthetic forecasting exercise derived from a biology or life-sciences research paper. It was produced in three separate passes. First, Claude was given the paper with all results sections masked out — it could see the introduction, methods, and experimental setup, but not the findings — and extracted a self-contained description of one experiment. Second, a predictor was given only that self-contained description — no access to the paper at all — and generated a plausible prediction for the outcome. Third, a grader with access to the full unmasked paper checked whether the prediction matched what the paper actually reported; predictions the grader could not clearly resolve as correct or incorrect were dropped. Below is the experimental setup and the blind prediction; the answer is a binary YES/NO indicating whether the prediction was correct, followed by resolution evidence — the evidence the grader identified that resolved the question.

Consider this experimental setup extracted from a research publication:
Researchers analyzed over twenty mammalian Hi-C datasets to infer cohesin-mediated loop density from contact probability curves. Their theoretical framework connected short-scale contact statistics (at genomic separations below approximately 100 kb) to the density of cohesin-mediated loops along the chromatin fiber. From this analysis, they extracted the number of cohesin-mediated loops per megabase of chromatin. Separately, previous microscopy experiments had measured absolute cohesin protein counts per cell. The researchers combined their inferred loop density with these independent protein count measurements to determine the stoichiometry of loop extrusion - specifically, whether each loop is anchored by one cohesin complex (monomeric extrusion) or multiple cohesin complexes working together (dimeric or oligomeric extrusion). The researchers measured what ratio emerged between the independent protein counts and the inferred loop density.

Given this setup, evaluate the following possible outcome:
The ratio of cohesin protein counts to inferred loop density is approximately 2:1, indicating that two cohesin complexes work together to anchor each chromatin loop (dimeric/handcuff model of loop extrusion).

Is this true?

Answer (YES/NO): NO